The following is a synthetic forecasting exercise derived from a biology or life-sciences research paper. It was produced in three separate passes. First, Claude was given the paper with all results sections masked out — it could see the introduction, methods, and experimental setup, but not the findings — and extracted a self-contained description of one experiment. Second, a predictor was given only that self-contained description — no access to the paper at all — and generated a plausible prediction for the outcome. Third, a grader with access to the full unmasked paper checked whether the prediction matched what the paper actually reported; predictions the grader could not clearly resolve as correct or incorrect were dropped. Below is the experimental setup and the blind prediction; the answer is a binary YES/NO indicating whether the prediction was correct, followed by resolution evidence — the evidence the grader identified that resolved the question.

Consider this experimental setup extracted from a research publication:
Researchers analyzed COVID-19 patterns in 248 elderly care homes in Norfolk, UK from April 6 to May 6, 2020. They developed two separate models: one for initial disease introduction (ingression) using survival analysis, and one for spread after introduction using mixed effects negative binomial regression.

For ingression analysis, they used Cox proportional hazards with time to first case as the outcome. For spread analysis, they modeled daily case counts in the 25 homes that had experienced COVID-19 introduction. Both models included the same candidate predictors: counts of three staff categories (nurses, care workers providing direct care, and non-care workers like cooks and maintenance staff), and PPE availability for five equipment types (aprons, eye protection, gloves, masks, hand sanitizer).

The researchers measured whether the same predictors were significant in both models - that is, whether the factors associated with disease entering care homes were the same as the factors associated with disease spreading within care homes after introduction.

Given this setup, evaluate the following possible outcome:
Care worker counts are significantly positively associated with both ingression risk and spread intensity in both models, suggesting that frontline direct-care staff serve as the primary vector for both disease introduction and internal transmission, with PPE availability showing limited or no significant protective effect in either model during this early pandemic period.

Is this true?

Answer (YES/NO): NO